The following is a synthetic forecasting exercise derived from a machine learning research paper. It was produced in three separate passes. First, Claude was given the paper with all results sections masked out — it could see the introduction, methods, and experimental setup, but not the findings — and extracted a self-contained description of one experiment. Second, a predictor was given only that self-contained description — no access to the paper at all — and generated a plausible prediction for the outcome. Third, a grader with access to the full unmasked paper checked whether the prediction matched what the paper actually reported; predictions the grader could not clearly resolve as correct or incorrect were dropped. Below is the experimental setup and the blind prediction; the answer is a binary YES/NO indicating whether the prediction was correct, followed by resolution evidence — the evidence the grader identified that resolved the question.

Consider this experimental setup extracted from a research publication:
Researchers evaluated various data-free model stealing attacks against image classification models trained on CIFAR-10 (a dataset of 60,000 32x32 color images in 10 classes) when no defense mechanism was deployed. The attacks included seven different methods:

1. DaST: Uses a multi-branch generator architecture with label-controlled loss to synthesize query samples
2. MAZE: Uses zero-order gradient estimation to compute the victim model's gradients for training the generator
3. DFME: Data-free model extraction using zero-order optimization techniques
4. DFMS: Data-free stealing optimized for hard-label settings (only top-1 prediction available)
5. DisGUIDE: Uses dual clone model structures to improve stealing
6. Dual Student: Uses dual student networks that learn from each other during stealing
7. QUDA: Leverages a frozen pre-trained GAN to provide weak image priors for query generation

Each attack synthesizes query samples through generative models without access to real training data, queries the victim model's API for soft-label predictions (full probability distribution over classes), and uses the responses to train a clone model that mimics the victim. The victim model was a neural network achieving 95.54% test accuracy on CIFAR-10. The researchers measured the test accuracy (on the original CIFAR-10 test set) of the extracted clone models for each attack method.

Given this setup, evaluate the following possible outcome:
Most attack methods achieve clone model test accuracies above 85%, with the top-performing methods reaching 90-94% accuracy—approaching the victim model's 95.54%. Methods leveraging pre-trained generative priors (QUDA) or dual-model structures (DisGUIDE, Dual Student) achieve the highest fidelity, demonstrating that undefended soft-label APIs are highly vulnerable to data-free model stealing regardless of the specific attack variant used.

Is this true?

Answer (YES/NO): NO